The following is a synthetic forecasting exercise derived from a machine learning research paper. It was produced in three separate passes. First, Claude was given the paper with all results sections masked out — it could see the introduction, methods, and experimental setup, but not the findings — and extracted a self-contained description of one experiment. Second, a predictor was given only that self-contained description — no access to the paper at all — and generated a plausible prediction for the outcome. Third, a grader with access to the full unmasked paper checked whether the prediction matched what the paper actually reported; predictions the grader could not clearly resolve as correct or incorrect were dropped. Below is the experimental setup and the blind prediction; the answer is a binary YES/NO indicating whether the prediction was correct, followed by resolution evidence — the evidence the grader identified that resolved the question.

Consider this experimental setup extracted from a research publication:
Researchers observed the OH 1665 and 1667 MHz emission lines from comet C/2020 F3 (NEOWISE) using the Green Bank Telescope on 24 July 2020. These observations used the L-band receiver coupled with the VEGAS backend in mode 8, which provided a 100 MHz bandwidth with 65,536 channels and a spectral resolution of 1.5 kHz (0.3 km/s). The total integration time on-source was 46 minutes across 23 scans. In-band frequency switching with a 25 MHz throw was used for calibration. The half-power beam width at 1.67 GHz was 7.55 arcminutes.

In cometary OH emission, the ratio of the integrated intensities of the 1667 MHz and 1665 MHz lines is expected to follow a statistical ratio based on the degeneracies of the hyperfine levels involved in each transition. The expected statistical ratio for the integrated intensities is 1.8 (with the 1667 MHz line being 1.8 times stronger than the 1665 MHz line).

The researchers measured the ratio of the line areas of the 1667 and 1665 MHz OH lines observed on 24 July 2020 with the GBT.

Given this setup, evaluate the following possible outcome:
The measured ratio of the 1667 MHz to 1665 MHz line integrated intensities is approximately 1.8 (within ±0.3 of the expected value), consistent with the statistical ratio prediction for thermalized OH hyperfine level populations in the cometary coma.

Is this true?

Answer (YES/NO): YES